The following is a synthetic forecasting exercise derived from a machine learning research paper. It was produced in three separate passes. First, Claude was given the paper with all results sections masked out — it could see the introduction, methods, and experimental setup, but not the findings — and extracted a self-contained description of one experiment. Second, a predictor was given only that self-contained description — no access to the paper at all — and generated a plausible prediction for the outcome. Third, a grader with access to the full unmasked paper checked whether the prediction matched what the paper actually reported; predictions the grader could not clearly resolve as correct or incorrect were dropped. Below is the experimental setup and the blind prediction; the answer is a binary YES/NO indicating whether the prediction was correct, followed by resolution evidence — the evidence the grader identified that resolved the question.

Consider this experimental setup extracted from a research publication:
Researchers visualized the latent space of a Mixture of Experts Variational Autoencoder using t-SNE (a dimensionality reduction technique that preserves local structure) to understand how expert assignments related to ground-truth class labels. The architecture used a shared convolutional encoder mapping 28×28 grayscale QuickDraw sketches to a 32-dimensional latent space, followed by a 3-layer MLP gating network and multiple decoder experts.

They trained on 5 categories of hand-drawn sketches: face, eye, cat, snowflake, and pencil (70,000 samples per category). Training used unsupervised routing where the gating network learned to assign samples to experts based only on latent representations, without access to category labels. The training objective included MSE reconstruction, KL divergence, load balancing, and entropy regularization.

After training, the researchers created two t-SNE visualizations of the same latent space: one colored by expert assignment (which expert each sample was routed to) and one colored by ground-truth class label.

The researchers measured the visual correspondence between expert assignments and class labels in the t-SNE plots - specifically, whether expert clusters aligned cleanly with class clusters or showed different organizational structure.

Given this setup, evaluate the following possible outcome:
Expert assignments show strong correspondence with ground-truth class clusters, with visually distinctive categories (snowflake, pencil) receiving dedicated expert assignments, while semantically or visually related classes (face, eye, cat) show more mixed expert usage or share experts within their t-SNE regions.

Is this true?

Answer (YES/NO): NO